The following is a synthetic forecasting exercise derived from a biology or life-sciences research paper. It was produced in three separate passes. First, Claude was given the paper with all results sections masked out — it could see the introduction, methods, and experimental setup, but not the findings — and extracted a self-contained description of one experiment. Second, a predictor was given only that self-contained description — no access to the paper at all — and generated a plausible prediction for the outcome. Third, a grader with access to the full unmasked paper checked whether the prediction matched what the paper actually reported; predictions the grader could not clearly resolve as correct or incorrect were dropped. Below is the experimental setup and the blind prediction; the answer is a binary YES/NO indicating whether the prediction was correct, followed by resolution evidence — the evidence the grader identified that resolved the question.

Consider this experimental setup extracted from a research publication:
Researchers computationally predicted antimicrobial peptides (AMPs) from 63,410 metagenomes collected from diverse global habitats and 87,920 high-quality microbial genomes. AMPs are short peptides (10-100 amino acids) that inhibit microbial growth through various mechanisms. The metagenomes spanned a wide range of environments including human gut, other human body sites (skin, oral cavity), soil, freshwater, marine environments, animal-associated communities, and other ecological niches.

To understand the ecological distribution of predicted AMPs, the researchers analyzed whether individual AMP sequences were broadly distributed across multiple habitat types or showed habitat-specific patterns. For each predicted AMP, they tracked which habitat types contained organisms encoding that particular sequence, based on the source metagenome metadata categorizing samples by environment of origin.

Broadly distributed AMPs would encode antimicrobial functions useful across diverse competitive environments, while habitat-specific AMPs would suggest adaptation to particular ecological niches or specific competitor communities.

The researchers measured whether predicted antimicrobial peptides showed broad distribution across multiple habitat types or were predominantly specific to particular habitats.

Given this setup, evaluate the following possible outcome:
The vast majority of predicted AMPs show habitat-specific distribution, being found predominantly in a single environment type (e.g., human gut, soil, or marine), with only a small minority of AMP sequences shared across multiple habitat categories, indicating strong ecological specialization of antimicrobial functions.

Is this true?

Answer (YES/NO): YES